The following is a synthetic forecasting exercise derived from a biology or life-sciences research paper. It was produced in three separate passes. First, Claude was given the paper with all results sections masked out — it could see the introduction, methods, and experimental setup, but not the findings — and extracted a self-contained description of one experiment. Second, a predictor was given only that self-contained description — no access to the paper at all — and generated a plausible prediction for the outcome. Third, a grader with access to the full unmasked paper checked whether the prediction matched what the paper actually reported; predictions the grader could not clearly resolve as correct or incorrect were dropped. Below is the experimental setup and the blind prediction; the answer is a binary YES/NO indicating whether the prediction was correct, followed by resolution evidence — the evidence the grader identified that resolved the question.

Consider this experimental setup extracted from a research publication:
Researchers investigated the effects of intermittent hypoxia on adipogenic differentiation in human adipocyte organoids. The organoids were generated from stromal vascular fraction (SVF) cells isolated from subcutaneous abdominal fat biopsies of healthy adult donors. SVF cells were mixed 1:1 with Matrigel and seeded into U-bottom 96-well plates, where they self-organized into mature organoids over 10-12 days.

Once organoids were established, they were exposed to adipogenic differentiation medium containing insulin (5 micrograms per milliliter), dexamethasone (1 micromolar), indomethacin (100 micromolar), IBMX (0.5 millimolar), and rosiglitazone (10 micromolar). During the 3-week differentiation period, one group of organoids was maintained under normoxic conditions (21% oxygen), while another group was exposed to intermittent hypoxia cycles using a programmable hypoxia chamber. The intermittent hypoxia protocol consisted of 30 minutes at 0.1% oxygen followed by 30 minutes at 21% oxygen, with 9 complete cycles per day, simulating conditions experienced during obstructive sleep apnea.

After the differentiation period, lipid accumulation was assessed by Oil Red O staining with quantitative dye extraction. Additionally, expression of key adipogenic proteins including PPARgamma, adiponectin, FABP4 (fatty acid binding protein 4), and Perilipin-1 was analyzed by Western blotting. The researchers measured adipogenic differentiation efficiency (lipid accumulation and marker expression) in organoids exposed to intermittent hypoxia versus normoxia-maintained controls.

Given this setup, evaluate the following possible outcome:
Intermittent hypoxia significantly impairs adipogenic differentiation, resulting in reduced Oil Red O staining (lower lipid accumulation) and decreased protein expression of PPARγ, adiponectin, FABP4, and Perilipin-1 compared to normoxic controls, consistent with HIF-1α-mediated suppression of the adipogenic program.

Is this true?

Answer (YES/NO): YES